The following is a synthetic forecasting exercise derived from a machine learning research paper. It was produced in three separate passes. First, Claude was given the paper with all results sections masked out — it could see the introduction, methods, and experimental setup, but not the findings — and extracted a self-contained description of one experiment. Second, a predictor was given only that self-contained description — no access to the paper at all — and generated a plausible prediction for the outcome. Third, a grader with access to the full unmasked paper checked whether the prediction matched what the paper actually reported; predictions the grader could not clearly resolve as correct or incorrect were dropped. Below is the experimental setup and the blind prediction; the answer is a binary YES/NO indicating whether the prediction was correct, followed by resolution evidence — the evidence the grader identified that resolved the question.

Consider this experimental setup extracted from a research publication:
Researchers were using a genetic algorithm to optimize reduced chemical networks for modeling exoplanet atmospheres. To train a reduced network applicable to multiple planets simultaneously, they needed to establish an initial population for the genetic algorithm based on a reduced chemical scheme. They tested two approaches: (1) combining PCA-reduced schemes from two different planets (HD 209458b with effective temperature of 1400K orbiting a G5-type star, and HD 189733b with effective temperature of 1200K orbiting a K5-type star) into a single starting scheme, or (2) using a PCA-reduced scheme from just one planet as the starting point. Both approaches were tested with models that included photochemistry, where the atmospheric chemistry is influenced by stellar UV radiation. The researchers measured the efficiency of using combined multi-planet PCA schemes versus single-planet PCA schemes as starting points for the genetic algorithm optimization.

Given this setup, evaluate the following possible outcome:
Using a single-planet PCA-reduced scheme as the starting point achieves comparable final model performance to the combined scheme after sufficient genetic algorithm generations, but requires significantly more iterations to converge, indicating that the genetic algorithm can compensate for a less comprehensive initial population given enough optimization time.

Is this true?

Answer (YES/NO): NO